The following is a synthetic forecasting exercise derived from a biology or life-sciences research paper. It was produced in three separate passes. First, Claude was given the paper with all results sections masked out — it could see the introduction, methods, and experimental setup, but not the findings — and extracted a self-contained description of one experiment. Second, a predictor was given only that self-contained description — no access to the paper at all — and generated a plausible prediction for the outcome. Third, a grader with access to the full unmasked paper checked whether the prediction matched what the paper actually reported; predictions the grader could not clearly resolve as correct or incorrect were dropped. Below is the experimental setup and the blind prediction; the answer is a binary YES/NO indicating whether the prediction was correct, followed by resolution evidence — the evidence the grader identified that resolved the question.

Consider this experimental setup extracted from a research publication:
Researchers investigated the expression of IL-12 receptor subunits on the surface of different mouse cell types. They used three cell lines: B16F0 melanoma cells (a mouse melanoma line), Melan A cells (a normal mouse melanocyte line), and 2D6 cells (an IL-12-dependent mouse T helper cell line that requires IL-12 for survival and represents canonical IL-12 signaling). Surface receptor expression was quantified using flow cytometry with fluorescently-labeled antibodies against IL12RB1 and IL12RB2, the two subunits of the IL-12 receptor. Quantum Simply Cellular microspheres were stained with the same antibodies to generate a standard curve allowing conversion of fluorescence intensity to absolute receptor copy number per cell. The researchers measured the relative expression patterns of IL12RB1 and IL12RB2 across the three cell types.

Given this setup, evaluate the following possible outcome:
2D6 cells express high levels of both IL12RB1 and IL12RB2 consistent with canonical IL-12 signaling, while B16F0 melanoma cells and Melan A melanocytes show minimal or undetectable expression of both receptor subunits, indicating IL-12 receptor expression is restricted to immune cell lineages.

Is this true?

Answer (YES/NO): NO